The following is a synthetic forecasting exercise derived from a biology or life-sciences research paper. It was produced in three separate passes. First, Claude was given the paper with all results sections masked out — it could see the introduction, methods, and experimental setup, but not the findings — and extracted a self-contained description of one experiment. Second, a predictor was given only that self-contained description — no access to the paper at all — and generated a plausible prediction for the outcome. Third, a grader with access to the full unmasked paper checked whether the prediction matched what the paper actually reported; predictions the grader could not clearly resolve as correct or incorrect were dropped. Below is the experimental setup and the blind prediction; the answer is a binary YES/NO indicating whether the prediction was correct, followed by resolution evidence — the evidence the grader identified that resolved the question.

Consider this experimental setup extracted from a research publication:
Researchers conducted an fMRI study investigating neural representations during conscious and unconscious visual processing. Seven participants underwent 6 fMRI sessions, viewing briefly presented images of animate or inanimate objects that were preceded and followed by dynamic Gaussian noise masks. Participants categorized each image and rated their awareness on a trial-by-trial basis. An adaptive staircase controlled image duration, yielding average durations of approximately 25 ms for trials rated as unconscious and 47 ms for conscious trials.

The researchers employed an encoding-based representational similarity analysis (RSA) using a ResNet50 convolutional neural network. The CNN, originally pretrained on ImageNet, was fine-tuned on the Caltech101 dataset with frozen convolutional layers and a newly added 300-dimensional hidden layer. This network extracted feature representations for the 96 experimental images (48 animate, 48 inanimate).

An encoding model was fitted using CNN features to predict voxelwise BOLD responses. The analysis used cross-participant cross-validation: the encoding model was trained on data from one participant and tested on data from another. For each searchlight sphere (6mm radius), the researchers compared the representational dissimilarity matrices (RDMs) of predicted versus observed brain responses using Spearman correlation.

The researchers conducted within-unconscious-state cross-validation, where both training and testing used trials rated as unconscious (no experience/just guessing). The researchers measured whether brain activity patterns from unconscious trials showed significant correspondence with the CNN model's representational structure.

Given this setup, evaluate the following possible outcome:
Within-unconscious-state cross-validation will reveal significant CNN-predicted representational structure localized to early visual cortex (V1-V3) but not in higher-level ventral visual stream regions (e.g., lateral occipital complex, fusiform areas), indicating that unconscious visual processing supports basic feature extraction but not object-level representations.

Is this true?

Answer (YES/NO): NO